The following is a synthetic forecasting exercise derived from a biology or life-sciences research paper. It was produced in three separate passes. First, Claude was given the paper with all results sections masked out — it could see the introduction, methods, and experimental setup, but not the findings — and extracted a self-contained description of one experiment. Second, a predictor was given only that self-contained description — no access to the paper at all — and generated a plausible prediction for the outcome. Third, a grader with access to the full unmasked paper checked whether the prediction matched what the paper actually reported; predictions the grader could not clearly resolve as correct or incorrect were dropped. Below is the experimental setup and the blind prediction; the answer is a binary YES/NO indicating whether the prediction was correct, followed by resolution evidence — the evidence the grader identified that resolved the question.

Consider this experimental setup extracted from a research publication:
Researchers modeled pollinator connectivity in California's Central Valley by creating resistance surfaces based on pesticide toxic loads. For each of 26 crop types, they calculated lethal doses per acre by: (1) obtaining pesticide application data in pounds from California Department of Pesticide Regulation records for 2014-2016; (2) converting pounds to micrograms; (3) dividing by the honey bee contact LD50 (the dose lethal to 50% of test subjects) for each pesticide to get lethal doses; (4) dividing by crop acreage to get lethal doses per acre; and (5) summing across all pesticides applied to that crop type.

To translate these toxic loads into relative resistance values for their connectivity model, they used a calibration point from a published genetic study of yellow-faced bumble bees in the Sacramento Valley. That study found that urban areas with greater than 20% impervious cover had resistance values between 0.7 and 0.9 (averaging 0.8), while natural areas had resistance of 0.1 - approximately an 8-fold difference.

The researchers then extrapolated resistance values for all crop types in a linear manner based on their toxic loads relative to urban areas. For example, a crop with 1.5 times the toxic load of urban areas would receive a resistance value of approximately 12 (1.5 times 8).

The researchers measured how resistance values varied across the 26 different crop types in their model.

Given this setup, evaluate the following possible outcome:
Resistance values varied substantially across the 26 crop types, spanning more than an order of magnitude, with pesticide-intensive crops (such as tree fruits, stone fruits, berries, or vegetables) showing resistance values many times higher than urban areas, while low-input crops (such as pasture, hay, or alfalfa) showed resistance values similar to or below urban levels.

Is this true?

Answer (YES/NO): YES